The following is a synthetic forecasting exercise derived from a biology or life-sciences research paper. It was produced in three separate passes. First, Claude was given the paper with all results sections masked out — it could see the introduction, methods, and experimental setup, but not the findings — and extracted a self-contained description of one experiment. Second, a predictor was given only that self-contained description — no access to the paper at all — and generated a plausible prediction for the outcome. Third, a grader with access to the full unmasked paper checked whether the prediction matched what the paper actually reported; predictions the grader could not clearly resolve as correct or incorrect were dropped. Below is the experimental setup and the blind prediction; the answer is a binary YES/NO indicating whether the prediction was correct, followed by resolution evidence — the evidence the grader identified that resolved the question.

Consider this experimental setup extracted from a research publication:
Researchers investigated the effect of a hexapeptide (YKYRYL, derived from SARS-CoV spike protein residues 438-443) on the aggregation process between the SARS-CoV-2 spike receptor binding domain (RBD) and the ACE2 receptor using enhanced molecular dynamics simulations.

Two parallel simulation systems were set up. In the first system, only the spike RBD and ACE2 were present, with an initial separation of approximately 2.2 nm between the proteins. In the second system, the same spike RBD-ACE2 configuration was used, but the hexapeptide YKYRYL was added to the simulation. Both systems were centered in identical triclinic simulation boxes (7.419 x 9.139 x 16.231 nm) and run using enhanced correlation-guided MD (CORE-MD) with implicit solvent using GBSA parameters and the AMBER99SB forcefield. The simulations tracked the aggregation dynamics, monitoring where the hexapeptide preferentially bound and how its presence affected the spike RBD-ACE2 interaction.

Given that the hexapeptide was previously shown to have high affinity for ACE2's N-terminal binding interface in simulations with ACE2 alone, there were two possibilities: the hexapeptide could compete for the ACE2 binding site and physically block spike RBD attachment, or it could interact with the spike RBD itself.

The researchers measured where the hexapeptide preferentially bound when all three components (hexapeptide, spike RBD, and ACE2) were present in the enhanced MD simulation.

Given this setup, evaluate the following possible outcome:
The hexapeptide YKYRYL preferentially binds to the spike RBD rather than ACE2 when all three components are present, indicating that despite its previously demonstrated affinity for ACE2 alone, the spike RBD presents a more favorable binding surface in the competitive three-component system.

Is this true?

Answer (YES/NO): YES